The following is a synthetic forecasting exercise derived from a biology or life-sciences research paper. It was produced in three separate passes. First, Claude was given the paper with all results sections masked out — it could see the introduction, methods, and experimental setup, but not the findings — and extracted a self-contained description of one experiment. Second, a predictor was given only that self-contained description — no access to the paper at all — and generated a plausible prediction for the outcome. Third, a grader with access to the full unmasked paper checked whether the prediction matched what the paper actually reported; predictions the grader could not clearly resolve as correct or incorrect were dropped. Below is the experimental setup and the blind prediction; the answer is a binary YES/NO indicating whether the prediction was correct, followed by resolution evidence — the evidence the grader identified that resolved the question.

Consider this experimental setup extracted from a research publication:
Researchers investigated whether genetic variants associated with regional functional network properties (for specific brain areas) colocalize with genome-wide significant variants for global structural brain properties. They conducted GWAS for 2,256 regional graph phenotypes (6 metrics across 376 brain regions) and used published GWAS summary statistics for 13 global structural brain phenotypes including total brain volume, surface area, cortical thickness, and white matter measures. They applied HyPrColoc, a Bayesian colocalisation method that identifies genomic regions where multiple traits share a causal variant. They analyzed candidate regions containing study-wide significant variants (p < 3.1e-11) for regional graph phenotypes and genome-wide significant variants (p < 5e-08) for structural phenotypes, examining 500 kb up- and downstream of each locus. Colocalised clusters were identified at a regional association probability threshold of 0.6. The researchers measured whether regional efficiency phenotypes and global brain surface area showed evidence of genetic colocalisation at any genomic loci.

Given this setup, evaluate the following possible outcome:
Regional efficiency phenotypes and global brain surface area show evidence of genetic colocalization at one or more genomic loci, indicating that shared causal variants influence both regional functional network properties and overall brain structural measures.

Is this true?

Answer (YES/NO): NO